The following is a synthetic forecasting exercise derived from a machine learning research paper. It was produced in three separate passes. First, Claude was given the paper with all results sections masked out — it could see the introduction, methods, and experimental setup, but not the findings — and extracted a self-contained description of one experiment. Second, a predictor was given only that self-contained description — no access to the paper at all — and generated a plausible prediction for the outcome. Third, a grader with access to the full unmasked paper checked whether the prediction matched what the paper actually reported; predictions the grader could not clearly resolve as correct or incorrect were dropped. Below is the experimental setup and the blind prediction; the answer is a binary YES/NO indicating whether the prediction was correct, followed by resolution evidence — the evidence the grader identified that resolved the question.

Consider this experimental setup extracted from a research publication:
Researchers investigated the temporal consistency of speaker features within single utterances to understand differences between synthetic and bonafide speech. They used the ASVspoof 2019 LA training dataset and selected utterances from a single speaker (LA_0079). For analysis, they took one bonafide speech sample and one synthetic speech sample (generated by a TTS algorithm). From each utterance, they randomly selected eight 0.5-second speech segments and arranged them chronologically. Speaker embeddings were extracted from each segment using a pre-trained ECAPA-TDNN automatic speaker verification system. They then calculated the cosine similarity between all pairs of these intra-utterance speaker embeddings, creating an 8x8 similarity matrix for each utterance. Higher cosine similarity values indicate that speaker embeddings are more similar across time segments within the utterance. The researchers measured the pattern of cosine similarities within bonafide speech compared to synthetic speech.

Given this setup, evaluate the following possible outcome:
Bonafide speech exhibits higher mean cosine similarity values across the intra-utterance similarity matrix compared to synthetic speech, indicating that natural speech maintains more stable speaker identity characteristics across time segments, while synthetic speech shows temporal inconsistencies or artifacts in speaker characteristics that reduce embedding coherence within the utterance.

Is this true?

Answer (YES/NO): NO